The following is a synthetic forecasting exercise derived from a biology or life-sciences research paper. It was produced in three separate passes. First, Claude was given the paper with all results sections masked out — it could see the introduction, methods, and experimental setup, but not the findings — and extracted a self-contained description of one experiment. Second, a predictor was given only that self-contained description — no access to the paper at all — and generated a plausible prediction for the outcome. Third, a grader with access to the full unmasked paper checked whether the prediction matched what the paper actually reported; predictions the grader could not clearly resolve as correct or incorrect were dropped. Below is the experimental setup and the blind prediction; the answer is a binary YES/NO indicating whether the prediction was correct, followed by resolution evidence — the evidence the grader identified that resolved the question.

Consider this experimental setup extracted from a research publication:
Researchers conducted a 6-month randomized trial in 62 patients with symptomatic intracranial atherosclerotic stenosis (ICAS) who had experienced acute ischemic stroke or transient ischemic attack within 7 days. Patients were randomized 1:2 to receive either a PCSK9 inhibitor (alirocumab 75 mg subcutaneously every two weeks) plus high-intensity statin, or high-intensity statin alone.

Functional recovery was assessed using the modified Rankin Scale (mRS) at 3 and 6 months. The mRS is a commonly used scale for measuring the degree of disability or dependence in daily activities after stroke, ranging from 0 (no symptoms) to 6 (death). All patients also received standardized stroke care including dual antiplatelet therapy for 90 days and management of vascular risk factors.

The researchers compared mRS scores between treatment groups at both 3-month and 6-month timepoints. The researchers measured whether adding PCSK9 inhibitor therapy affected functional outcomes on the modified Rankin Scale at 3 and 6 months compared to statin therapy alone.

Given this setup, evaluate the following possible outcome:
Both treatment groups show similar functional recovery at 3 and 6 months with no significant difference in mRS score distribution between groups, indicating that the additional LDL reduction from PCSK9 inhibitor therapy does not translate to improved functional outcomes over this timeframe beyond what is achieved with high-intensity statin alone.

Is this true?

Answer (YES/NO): YES